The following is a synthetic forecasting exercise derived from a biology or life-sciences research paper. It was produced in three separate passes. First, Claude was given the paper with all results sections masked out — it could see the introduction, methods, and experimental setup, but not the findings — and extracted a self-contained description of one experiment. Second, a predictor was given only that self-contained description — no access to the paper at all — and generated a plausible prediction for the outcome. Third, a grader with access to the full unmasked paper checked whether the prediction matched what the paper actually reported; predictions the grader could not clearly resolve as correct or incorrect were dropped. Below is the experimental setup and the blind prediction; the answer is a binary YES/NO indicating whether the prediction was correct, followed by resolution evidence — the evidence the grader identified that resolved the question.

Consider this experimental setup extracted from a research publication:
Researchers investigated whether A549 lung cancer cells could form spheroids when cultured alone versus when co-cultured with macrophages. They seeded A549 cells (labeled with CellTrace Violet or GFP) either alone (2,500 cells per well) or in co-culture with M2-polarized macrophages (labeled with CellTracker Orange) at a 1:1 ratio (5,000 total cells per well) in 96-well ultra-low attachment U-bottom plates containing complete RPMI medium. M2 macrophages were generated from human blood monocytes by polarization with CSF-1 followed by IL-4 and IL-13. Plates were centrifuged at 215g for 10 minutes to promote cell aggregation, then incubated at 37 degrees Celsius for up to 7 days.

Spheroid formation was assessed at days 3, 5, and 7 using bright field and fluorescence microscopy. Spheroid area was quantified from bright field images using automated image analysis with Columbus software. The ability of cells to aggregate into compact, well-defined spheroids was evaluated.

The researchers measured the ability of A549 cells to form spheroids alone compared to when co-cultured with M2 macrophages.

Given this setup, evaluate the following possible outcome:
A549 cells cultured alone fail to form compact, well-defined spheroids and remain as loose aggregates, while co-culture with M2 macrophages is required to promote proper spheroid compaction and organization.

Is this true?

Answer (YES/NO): NO